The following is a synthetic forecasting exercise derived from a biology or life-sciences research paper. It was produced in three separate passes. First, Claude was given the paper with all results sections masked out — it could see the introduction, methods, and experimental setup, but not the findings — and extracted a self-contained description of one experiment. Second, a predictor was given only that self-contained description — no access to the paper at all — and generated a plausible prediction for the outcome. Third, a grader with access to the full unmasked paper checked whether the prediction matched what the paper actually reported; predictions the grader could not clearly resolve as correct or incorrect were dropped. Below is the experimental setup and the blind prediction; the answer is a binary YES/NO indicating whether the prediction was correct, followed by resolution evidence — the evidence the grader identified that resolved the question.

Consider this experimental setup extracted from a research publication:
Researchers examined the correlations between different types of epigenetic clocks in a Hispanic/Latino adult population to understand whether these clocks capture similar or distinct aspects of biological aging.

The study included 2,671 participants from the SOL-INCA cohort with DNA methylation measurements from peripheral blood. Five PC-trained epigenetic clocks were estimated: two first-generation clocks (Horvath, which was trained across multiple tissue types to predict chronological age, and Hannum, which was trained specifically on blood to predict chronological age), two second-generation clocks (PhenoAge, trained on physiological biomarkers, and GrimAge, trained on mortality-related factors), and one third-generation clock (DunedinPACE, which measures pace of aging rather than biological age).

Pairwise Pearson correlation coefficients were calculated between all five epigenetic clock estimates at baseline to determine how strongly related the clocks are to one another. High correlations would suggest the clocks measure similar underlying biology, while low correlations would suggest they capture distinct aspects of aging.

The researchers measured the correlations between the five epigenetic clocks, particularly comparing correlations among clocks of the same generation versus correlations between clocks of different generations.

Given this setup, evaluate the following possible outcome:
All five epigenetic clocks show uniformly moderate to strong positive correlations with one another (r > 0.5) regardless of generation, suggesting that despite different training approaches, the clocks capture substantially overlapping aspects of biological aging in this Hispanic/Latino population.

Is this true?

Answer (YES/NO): NO